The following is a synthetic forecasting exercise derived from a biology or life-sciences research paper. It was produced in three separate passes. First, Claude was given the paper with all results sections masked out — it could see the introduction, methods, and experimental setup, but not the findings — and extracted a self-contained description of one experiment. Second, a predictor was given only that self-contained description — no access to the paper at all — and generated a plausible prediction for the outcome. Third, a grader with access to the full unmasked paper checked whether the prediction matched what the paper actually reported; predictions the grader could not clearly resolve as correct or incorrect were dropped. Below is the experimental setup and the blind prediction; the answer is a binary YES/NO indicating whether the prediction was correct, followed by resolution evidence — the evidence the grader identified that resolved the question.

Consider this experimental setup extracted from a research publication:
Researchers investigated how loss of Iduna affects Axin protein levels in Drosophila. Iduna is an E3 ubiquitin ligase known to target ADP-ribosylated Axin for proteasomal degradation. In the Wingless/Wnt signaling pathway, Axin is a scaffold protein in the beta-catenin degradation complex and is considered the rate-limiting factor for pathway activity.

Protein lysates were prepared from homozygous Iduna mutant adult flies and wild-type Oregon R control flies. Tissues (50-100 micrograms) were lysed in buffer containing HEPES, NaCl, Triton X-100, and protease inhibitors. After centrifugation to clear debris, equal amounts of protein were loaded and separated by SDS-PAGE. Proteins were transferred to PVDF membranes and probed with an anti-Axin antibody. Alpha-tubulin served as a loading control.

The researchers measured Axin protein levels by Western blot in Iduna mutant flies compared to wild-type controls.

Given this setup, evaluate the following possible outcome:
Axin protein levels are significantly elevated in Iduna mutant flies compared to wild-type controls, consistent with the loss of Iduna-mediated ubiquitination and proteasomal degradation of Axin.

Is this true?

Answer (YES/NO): YES